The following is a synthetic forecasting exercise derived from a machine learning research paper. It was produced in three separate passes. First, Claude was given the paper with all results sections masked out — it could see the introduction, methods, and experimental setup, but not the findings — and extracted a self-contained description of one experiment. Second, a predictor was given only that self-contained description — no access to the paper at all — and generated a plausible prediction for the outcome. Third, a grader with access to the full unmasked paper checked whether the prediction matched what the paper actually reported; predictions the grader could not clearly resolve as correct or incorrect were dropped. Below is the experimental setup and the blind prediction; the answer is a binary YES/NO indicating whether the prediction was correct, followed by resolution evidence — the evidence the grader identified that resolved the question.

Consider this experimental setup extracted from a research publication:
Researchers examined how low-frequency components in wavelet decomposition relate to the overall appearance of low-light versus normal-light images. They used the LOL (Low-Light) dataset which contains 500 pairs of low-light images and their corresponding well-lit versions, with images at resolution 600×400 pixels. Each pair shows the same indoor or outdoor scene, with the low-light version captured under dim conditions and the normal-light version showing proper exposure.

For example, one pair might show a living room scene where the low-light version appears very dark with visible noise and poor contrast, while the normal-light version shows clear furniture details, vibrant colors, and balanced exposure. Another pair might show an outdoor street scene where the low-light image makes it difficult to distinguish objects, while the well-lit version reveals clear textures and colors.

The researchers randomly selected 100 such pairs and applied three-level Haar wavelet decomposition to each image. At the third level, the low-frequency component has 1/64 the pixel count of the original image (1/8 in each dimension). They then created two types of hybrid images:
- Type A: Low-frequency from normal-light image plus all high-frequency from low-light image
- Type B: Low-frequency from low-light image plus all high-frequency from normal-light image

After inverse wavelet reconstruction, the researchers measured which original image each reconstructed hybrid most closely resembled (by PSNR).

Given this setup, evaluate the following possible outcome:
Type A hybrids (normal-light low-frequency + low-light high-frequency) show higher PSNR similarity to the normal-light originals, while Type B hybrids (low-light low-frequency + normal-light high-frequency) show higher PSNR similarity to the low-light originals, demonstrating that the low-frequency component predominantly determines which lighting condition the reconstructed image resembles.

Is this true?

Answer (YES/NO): YES